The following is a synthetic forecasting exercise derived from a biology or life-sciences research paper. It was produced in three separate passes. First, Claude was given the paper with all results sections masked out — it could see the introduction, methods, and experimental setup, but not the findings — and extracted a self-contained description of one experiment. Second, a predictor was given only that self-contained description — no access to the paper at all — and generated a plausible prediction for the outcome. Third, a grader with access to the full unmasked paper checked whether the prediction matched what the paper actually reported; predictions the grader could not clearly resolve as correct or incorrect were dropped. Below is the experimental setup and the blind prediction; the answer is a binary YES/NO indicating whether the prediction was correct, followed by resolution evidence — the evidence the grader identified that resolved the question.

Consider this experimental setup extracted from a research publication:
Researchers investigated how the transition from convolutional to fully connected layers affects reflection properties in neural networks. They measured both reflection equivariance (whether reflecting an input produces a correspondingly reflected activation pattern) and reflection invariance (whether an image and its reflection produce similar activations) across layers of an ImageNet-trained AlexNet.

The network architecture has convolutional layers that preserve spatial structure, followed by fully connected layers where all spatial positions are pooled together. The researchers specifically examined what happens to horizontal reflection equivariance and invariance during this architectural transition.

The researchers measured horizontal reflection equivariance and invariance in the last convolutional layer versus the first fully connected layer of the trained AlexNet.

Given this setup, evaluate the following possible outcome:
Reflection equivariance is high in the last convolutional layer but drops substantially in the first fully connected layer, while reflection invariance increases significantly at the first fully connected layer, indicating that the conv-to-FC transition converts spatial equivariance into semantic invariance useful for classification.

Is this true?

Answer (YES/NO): NO